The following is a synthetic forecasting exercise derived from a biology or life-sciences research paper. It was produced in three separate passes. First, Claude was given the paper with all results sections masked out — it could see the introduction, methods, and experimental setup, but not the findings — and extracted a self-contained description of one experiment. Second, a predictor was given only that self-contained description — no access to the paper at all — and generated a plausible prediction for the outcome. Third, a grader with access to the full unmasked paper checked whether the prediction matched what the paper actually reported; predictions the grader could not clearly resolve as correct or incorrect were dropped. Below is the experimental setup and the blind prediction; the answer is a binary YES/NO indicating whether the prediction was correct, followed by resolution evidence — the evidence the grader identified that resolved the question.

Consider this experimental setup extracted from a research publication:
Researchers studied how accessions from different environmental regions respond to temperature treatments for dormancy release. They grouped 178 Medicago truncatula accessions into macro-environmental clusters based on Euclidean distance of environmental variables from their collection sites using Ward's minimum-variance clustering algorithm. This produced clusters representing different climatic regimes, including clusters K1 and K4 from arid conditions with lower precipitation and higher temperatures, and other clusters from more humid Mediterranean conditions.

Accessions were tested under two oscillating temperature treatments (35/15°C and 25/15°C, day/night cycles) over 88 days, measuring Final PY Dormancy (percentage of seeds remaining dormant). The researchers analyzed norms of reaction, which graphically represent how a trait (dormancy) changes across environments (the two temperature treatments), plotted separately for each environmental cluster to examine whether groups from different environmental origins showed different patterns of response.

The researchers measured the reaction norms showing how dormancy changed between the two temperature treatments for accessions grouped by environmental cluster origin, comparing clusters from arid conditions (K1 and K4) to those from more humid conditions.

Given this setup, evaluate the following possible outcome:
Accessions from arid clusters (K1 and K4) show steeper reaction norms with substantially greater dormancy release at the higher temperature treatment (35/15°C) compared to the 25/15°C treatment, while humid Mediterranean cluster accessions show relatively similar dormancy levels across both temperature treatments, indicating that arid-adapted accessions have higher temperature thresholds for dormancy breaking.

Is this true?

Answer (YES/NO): YES